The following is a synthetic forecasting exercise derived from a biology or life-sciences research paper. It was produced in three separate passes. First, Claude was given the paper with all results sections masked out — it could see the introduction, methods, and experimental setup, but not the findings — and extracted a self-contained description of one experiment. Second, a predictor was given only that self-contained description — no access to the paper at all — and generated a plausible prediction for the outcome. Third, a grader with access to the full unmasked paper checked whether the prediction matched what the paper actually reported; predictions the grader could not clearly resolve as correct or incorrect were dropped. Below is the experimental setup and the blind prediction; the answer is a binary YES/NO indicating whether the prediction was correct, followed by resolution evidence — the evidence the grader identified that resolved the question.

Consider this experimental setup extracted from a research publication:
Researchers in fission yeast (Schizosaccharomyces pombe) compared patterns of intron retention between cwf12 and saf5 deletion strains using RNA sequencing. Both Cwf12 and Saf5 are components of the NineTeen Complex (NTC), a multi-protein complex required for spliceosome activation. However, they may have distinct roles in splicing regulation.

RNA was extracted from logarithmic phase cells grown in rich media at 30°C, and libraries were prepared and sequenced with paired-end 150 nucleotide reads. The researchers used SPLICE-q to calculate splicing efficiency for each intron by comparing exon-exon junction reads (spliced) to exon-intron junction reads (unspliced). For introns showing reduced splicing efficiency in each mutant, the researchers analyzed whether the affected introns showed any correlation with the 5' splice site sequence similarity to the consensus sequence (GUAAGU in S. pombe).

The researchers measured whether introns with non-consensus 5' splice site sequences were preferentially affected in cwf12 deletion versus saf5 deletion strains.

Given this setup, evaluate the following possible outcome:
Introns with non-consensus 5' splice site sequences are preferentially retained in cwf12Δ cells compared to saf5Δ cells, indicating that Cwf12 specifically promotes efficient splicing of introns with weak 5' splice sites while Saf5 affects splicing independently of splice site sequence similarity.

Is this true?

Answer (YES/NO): NO